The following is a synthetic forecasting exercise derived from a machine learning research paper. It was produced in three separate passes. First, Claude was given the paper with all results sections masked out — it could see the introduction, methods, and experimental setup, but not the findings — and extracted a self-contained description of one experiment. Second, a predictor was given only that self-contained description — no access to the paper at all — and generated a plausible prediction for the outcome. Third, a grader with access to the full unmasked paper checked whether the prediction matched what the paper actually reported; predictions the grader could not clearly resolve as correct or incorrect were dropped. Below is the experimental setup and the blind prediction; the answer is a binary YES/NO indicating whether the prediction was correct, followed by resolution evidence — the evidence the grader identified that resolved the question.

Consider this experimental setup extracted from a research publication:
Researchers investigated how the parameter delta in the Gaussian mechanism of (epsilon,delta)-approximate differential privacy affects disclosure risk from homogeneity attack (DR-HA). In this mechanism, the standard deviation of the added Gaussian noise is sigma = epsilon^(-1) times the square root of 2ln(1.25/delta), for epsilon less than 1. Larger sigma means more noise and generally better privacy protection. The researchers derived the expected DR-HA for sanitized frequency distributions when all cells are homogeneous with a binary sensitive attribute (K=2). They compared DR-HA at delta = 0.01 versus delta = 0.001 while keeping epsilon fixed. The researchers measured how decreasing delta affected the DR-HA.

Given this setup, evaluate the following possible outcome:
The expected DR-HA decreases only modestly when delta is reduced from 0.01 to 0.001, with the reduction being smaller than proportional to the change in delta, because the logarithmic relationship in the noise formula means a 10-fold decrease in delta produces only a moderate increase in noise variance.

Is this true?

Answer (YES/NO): YES